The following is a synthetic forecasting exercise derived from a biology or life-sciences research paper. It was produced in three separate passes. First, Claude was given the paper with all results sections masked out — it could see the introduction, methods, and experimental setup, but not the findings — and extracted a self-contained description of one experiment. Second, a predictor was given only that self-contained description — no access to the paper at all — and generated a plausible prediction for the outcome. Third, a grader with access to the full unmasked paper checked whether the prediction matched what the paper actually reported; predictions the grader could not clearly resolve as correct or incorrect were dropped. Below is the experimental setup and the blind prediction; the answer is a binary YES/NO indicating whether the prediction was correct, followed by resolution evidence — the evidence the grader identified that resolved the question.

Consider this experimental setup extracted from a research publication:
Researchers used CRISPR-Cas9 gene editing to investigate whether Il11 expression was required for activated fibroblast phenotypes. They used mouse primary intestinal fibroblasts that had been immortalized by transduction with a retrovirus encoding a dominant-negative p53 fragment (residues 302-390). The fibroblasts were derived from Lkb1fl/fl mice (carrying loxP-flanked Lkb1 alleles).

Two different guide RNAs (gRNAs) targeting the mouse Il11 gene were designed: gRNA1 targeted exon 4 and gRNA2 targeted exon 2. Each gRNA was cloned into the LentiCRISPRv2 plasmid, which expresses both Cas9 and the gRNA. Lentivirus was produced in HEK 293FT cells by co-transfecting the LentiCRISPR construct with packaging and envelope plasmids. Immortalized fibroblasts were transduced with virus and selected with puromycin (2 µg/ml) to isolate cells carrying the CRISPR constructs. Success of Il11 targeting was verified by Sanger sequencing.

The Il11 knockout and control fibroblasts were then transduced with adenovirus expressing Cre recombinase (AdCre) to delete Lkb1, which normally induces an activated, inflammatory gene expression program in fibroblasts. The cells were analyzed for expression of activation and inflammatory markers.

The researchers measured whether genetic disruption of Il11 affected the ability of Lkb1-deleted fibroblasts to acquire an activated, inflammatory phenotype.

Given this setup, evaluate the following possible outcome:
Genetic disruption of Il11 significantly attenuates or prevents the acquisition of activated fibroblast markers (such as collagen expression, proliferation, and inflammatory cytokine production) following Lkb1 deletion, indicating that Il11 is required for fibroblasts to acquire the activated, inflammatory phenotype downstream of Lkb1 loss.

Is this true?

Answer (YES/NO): YES